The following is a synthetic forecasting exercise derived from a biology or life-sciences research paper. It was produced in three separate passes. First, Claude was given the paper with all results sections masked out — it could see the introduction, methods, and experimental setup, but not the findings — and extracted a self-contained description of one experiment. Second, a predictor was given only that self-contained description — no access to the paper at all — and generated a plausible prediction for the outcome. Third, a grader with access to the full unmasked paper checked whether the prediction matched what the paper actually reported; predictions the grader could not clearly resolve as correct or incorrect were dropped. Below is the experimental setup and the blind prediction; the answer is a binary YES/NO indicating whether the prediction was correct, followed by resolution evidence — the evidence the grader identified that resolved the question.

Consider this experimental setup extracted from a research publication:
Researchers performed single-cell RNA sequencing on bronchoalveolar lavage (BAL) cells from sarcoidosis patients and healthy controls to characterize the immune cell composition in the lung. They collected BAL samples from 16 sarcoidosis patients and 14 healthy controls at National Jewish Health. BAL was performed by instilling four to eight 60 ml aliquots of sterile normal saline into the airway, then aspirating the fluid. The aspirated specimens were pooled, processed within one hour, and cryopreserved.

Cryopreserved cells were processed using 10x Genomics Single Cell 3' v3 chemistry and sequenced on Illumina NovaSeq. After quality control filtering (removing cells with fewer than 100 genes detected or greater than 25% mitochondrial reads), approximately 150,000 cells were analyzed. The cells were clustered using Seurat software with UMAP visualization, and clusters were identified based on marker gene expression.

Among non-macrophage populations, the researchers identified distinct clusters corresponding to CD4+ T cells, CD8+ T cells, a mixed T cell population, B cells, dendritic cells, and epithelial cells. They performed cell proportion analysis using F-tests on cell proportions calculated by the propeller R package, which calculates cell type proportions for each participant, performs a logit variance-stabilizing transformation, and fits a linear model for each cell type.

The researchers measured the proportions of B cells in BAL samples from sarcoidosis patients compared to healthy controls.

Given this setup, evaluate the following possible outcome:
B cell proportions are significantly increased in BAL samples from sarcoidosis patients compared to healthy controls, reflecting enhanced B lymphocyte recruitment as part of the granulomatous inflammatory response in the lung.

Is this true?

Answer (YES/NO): NO